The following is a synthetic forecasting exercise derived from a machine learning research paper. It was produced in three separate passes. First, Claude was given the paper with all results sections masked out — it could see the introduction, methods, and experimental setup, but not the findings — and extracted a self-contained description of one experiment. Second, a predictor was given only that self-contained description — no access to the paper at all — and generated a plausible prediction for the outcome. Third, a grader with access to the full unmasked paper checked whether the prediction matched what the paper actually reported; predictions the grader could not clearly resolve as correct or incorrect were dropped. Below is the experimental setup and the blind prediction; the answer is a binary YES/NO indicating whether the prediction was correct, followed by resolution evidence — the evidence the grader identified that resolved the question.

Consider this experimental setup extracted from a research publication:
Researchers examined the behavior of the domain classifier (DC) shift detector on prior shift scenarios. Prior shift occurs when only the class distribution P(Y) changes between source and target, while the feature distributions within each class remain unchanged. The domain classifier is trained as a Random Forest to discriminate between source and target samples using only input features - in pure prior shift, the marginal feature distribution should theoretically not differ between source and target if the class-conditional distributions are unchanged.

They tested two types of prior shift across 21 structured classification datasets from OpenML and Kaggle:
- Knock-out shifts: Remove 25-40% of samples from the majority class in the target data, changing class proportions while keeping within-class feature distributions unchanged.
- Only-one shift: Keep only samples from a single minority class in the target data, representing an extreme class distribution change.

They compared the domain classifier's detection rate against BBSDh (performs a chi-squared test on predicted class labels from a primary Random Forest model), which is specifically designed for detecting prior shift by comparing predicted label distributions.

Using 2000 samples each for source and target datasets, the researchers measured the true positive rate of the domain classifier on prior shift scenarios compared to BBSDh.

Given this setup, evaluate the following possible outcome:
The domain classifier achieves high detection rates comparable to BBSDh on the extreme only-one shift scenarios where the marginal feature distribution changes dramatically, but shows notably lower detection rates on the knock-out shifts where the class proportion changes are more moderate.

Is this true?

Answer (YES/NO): NO